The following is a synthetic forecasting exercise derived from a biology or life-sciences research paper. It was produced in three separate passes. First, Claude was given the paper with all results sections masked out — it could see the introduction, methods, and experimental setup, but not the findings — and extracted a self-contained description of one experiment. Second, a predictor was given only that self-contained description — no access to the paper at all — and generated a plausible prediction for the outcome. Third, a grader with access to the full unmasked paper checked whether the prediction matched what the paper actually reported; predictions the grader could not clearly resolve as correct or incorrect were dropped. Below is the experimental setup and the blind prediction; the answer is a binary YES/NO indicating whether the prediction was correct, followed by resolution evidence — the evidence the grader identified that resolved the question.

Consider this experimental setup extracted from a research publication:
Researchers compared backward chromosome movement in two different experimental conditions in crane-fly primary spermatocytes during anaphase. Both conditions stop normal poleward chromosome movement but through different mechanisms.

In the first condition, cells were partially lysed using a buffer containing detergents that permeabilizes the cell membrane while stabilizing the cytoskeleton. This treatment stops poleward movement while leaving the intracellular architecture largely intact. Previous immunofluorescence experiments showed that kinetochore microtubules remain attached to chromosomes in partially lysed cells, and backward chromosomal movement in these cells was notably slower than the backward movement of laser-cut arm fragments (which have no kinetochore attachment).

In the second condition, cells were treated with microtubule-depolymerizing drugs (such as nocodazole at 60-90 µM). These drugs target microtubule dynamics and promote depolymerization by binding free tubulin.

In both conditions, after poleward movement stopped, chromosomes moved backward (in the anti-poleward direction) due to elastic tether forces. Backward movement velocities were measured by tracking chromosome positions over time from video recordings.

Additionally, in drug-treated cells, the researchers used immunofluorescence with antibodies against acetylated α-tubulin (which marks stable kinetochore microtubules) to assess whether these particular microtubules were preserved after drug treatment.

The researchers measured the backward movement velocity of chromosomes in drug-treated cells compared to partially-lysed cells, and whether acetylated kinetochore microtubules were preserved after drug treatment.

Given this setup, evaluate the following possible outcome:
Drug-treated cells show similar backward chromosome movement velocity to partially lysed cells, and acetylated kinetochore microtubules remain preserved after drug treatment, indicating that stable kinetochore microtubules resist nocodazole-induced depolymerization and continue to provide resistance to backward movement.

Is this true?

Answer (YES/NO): YES